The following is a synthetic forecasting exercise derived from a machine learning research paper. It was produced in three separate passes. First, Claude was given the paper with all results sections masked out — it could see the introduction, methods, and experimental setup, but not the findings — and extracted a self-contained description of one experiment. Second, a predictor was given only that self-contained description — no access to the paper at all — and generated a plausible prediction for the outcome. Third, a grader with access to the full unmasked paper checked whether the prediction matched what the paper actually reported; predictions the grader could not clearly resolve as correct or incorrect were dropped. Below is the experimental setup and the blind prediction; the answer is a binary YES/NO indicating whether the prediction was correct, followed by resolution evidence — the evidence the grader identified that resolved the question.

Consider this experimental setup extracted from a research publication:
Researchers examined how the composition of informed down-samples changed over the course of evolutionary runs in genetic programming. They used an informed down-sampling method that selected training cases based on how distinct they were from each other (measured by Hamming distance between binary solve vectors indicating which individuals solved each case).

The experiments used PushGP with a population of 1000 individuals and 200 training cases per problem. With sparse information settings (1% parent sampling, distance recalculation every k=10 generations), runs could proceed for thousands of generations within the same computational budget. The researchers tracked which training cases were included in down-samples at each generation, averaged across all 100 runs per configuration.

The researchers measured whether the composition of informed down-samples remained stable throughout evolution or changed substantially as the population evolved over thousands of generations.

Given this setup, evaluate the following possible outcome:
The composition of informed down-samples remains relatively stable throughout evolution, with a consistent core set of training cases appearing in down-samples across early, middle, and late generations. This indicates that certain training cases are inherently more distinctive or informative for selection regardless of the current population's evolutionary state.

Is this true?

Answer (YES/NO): YES